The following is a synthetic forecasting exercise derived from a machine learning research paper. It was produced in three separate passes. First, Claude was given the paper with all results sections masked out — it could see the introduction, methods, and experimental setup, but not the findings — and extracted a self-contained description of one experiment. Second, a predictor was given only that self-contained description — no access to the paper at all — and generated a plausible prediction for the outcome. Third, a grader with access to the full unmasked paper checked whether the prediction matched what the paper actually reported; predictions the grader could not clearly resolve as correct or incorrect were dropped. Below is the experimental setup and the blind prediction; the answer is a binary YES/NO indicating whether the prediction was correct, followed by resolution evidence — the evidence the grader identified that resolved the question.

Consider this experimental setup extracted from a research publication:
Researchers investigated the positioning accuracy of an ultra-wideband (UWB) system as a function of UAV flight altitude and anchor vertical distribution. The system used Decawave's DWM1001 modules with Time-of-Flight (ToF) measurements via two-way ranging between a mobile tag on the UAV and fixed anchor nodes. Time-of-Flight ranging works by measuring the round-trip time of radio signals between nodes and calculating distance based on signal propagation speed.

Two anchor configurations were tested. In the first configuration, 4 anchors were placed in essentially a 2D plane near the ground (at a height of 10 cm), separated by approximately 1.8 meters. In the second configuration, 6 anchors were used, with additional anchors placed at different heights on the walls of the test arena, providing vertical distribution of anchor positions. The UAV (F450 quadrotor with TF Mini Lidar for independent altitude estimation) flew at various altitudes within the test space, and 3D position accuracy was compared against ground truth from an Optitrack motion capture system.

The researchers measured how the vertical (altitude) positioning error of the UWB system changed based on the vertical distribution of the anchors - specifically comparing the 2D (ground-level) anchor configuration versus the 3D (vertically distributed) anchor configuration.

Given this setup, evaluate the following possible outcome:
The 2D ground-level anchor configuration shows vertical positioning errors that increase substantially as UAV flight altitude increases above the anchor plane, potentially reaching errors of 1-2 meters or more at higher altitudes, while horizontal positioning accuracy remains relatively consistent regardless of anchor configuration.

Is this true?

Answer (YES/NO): NO